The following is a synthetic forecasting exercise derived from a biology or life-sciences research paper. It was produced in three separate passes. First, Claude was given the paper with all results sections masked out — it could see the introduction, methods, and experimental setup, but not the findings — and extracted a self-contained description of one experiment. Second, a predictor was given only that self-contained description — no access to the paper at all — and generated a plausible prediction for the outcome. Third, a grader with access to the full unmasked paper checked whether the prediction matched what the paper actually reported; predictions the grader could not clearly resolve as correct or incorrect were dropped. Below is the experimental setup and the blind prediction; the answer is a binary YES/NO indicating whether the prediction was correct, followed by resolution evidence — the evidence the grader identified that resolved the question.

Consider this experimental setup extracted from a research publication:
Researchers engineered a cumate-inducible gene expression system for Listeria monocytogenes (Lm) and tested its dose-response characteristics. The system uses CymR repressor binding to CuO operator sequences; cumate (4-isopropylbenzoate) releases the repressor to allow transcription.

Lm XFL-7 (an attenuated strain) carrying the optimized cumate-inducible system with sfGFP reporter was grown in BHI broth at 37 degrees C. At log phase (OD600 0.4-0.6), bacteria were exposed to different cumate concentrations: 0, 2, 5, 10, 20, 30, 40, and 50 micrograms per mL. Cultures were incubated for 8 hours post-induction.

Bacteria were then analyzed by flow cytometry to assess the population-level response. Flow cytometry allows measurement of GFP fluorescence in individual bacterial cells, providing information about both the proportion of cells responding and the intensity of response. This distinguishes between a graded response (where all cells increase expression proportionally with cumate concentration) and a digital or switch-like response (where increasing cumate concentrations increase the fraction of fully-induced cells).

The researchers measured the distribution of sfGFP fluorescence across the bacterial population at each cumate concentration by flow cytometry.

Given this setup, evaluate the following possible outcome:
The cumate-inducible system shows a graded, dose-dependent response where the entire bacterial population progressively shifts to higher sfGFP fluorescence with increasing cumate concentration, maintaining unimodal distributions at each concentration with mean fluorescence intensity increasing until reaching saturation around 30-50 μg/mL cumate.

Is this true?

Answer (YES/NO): NO